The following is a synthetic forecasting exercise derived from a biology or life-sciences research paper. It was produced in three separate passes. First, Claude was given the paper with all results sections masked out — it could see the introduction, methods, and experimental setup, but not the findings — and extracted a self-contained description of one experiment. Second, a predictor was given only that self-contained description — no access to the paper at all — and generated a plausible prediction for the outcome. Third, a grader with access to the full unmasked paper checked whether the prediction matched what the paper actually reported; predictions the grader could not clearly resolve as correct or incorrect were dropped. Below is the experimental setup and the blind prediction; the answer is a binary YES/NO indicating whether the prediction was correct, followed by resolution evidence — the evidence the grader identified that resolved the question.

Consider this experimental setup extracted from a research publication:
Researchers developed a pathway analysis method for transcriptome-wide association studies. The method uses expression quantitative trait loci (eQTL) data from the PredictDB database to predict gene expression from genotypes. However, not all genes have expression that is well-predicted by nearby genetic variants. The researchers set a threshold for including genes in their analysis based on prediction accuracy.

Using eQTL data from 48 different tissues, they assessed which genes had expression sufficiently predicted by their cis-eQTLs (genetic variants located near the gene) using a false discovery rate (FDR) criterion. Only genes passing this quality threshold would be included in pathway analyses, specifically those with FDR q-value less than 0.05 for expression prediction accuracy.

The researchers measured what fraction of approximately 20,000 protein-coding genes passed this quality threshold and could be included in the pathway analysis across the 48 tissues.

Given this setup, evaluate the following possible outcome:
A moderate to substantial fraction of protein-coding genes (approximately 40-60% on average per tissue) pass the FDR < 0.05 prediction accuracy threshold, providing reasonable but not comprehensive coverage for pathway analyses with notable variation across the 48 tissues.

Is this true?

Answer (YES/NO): NO